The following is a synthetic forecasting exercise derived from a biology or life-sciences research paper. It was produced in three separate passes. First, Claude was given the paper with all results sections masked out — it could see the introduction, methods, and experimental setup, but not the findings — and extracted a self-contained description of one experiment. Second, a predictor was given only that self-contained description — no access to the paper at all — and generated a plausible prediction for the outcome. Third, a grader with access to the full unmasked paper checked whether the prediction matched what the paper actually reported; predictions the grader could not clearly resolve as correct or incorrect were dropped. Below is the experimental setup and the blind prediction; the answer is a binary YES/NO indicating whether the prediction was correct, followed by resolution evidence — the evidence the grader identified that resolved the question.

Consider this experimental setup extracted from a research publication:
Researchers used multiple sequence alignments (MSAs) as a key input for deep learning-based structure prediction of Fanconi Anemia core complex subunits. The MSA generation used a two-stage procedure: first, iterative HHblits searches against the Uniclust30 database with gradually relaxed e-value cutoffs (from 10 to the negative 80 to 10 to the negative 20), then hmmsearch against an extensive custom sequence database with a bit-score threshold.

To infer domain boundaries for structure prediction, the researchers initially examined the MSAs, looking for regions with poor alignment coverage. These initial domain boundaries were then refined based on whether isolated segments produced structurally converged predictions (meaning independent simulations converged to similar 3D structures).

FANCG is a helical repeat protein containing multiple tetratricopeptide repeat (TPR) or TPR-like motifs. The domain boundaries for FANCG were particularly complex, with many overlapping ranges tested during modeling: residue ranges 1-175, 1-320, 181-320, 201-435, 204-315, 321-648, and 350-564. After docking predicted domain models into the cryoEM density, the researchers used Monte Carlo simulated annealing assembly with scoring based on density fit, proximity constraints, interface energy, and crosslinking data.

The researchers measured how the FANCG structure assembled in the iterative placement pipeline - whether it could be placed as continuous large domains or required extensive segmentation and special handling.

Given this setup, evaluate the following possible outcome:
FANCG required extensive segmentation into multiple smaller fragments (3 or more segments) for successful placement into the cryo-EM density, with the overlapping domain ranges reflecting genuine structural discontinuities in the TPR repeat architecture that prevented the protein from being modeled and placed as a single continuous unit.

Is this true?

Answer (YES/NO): NO